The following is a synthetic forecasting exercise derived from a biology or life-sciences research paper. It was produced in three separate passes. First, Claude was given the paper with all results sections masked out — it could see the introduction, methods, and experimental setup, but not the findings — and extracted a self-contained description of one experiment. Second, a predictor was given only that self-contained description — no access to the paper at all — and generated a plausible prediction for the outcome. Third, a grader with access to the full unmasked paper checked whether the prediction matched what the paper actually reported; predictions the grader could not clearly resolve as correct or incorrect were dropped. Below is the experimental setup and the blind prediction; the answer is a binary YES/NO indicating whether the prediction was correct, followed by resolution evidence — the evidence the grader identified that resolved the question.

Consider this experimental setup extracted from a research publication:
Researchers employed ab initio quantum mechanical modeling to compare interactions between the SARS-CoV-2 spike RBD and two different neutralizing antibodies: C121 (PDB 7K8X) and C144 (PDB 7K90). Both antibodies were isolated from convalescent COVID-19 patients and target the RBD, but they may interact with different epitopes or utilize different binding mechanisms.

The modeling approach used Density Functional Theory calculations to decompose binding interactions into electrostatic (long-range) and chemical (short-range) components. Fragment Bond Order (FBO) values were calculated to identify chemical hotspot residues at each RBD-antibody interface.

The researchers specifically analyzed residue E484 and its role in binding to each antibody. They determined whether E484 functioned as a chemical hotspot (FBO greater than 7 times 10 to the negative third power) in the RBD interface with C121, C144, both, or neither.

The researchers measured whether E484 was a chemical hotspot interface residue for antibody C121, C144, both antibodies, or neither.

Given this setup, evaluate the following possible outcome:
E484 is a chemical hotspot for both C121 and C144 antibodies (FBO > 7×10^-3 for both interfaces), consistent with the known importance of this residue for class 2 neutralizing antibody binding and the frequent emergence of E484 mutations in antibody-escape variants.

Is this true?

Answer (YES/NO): YES